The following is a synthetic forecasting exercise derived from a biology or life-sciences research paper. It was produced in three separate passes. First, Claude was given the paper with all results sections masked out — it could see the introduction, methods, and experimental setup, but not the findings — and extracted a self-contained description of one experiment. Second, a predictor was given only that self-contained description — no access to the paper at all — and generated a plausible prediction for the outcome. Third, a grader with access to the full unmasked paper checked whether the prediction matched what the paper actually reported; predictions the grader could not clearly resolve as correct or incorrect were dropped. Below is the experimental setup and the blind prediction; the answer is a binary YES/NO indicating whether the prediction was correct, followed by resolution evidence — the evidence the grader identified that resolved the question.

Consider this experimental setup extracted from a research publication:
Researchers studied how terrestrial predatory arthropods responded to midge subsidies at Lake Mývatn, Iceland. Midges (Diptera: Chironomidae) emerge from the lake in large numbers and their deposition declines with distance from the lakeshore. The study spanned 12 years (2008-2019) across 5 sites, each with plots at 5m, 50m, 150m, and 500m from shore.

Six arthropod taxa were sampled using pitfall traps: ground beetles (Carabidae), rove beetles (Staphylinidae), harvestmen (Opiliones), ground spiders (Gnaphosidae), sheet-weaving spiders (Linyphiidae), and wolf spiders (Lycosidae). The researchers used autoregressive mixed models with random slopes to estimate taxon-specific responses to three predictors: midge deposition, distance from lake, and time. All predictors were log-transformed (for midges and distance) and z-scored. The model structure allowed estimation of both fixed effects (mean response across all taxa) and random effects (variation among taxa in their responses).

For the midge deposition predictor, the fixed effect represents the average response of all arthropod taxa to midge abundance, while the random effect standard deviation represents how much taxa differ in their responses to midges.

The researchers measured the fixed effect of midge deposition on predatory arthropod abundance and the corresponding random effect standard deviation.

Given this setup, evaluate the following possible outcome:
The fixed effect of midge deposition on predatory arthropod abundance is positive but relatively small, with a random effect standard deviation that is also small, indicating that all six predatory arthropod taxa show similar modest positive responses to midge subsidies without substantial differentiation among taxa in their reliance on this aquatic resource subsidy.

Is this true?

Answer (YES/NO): NO